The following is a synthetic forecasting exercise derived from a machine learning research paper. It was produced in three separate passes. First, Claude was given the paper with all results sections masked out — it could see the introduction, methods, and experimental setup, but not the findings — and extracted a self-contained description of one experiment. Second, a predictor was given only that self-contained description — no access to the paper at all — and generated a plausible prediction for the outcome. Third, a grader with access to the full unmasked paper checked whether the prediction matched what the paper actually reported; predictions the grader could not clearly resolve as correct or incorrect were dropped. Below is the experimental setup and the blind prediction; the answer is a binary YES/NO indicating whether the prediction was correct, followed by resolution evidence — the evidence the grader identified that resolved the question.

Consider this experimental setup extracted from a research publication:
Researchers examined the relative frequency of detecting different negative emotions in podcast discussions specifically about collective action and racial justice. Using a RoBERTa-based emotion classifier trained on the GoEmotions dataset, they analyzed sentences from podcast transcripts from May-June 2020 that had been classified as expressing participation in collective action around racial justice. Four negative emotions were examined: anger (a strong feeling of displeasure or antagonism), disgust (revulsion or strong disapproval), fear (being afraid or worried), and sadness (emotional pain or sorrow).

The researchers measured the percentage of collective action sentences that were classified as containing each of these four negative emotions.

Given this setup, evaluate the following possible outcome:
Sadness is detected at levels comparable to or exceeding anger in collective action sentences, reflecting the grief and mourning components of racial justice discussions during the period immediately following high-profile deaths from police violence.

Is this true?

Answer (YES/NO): YES